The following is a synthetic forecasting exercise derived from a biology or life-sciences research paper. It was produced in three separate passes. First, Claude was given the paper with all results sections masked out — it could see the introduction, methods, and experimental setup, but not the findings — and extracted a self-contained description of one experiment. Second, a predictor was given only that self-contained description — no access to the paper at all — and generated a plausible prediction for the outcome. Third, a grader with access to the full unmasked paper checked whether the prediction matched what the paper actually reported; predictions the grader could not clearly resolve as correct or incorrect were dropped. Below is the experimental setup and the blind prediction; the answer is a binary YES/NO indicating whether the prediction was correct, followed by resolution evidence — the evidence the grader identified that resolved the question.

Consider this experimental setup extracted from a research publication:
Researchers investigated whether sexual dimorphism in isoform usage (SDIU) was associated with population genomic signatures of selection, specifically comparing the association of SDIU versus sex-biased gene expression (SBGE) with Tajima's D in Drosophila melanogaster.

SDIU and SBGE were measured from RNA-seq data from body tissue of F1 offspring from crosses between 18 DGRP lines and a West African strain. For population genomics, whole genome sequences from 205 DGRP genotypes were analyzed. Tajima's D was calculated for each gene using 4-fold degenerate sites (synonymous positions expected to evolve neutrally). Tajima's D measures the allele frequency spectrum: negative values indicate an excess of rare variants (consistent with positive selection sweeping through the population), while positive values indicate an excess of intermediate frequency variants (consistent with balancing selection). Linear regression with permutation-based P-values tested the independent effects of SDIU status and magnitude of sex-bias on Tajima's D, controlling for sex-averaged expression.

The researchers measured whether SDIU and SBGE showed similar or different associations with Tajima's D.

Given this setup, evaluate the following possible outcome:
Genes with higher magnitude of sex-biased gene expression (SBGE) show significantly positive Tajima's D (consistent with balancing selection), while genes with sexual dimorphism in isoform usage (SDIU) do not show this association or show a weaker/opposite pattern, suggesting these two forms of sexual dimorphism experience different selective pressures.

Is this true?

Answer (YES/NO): NO